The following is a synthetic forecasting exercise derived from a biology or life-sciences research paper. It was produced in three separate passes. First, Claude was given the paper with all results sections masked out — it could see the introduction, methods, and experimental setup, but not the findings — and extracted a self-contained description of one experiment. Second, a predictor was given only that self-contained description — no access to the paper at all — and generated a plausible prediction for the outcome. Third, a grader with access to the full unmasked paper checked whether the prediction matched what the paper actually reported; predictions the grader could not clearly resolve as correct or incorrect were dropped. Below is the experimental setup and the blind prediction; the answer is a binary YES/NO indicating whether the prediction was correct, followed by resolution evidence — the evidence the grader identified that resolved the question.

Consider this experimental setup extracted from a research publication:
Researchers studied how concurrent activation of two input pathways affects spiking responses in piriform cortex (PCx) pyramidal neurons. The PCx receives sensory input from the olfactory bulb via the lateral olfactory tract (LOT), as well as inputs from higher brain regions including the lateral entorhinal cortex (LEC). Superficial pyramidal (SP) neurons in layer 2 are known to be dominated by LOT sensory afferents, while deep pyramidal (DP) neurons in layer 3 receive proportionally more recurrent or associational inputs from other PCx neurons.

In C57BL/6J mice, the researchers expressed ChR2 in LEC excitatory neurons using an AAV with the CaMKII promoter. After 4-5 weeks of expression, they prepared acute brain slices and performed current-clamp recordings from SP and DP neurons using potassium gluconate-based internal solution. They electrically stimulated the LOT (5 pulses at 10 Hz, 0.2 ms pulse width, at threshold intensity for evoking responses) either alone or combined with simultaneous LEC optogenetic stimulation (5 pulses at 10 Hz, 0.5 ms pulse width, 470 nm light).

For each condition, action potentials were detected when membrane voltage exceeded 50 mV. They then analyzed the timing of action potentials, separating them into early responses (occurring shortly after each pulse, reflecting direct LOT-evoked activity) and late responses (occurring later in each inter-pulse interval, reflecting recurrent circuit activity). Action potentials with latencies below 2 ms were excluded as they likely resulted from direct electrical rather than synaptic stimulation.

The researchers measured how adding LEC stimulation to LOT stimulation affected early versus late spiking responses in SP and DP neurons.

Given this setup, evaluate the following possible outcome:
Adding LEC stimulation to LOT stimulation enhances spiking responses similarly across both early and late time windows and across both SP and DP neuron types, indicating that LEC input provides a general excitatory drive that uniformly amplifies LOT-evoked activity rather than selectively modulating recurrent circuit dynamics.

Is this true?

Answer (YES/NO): NO